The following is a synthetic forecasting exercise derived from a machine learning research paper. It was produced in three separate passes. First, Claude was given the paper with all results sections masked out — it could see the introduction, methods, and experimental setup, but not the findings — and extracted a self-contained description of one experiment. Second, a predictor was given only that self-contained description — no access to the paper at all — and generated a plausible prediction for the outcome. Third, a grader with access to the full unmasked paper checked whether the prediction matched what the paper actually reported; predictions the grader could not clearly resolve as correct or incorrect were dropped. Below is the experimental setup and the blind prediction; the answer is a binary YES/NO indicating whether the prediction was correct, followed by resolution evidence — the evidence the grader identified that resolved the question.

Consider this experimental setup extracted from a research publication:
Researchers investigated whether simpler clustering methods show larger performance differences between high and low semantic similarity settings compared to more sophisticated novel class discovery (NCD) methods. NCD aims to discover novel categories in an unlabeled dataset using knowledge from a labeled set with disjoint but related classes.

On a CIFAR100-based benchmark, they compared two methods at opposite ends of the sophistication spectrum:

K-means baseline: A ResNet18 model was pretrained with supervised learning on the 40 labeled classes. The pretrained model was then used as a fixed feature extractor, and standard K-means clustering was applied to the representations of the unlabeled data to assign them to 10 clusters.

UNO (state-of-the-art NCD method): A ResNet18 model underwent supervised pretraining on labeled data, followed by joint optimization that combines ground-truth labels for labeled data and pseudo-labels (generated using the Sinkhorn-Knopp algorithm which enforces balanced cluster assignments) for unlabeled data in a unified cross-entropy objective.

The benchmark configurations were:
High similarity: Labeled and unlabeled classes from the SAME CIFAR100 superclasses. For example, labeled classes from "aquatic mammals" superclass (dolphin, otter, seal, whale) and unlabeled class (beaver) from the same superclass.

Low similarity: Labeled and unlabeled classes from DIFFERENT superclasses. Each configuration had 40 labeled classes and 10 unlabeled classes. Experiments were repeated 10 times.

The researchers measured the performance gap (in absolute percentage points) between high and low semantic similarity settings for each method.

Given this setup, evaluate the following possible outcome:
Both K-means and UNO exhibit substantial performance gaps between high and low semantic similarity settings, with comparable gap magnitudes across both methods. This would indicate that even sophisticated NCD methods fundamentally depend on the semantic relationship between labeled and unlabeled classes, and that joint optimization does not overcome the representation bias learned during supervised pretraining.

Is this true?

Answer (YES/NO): NO